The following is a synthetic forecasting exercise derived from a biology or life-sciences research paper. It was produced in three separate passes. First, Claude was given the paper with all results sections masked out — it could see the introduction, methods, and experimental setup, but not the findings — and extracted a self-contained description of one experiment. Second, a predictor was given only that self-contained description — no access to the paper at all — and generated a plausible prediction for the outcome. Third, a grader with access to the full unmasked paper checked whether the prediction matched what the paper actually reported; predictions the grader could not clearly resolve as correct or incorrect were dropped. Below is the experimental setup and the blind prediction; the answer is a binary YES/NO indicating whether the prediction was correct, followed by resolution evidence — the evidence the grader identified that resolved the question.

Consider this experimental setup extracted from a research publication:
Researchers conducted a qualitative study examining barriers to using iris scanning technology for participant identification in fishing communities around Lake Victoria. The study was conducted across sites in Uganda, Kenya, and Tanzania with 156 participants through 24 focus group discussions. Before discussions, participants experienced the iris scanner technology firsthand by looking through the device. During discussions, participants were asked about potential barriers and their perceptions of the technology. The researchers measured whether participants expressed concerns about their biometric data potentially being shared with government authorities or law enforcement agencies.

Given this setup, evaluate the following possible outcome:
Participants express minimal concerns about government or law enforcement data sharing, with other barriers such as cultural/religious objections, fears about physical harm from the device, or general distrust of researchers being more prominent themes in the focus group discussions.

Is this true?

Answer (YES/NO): NO